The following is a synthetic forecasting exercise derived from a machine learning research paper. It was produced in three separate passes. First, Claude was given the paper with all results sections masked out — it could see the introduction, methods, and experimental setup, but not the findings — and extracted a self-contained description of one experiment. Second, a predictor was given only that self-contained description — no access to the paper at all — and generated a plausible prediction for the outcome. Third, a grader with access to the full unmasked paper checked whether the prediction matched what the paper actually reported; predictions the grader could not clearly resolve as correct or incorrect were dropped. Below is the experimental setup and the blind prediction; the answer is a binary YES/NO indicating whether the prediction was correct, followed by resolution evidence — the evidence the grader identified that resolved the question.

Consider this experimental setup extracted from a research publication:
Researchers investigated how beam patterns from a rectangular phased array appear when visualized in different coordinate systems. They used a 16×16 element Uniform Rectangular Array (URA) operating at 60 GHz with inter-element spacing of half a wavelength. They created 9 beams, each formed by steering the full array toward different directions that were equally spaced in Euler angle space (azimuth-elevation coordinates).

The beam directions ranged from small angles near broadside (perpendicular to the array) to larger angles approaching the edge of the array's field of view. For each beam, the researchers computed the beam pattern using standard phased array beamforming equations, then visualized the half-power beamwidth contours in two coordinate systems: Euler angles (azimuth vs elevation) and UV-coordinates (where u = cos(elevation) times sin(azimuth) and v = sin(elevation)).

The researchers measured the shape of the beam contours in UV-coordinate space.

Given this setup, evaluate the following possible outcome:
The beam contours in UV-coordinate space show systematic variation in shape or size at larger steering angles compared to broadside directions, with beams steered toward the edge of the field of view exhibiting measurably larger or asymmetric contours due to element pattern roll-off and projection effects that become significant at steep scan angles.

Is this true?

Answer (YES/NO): NO